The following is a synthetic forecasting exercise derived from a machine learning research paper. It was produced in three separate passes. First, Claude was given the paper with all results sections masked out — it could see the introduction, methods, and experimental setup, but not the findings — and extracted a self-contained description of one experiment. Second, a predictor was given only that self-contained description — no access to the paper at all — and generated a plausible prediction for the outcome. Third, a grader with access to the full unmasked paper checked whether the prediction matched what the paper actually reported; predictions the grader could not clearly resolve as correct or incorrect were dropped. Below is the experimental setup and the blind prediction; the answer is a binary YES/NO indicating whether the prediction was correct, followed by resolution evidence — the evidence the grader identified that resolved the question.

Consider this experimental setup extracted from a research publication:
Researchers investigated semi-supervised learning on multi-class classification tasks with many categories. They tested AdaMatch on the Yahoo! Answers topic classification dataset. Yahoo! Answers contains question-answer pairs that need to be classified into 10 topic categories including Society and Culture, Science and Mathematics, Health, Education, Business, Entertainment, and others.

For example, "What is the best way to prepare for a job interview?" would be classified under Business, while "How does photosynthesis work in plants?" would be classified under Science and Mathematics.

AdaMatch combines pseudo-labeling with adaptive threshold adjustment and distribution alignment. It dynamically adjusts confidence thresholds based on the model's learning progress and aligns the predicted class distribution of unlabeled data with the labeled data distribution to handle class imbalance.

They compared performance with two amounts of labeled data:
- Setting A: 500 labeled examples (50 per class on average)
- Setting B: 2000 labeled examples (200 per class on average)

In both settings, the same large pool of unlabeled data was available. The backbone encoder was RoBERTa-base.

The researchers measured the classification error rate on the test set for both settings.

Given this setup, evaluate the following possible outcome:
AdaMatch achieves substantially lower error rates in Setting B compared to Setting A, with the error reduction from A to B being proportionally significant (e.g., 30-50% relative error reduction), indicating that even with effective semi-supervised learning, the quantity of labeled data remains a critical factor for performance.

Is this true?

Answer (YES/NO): NO